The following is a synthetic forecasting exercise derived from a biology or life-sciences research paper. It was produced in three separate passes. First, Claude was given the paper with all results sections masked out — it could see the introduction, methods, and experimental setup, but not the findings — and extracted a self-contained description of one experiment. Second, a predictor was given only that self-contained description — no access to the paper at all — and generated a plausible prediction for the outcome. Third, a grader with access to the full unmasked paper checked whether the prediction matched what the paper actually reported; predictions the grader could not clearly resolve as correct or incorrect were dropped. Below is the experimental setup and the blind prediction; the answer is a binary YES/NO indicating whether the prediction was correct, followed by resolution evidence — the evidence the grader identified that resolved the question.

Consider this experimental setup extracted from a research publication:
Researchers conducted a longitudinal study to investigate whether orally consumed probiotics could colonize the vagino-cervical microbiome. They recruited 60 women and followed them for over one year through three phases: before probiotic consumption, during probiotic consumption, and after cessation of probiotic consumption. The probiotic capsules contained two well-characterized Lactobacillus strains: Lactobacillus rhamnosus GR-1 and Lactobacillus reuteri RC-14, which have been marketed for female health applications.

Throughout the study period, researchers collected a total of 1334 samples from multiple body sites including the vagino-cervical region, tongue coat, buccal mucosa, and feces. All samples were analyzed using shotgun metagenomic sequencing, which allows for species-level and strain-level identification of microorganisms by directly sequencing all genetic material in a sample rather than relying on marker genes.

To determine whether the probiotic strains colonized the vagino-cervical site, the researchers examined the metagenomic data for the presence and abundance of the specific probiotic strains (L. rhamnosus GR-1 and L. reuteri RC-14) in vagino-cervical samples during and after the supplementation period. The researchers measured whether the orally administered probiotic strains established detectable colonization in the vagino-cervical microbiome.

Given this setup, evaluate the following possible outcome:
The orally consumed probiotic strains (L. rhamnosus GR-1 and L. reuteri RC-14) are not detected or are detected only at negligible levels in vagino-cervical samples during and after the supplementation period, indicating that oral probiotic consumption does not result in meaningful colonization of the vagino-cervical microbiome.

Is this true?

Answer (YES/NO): YES